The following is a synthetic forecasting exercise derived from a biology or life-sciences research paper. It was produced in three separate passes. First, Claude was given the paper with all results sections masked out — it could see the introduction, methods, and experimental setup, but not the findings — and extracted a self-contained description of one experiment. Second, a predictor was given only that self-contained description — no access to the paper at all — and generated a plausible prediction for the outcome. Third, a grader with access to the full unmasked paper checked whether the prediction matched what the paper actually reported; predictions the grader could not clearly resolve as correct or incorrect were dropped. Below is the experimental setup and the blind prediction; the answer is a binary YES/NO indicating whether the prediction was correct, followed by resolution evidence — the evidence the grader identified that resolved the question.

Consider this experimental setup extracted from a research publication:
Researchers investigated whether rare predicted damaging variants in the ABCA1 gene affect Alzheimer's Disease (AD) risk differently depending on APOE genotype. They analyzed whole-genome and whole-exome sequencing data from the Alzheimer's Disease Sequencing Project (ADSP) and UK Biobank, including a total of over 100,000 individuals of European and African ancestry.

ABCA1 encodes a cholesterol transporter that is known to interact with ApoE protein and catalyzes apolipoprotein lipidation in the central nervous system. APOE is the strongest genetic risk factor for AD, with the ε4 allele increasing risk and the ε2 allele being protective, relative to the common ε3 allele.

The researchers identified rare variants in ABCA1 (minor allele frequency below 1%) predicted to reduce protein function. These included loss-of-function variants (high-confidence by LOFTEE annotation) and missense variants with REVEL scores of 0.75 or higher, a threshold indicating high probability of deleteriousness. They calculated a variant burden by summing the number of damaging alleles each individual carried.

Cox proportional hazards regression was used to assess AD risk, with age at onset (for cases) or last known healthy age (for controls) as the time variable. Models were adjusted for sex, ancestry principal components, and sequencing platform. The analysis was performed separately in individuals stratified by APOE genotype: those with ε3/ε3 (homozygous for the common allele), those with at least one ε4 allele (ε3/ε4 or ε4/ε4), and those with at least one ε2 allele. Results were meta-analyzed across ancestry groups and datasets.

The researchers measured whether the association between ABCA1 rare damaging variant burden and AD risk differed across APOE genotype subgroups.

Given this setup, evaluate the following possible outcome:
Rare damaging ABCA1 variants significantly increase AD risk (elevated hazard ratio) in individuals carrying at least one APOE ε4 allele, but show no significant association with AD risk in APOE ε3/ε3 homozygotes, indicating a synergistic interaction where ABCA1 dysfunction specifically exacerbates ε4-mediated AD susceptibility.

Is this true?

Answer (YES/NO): NO